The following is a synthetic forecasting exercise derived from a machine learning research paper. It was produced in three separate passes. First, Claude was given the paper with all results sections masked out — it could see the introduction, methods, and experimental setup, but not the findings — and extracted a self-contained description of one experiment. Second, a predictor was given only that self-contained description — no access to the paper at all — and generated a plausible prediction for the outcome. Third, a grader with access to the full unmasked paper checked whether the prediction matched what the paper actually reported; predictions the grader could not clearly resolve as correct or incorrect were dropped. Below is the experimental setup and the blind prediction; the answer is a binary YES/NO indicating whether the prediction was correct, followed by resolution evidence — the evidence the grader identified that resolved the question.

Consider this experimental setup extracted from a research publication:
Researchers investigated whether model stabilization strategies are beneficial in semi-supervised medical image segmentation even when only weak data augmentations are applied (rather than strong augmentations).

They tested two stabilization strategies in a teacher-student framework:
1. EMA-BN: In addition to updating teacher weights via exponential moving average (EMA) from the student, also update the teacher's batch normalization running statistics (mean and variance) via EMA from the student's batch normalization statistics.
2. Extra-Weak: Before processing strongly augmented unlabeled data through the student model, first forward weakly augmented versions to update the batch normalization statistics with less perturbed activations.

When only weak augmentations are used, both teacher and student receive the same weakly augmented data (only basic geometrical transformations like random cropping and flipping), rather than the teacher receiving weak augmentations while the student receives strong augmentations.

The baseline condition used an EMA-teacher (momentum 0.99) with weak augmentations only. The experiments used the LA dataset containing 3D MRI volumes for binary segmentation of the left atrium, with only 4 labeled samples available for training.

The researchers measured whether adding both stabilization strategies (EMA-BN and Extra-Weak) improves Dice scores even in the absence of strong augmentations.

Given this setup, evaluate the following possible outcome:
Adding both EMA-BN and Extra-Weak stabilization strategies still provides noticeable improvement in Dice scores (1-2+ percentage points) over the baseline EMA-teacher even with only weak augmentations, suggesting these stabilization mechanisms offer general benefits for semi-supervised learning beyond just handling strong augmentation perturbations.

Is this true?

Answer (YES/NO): YES